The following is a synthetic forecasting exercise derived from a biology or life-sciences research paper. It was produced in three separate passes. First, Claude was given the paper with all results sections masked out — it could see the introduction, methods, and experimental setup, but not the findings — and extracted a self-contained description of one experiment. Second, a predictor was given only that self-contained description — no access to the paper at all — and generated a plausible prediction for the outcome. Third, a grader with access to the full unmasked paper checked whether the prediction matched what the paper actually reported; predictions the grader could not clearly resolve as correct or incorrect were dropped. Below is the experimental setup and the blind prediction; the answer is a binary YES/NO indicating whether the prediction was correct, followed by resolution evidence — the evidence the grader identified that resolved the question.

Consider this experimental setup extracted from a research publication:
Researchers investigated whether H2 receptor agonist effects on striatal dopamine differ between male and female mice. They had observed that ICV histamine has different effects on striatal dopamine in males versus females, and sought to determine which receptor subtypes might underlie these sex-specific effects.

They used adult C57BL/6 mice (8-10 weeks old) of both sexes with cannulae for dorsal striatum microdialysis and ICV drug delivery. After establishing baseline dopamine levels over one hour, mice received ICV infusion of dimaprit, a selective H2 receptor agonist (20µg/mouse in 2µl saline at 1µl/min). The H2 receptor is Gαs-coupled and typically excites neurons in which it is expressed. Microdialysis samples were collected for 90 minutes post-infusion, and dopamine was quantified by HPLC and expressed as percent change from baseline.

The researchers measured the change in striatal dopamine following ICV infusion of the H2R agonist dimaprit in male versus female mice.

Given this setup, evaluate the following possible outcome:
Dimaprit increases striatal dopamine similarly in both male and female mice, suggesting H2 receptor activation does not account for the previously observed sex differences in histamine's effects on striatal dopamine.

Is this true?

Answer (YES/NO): NO